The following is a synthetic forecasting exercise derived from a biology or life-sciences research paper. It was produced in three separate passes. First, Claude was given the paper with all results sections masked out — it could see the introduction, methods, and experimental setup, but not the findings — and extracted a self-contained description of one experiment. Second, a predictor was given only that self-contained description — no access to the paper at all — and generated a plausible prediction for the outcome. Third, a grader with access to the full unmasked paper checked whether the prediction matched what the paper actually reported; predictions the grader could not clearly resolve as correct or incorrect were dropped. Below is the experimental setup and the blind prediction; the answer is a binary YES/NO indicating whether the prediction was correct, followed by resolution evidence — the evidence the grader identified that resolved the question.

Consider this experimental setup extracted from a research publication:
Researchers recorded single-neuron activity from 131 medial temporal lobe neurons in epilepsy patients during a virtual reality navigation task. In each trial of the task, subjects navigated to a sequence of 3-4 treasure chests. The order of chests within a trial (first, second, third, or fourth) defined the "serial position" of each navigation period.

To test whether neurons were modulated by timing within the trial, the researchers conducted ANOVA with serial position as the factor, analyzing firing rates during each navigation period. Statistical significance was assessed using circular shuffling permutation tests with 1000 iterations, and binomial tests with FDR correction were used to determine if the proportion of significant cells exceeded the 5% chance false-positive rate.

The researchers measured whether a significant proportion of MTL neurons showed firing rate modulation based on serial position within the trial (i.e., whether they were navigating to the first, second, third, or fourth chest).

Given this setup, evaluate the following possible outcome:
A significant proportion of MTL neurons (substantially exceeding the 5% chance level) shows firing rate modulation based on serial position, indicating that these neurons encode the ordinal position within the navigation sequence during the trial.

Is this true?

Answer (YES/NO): YES